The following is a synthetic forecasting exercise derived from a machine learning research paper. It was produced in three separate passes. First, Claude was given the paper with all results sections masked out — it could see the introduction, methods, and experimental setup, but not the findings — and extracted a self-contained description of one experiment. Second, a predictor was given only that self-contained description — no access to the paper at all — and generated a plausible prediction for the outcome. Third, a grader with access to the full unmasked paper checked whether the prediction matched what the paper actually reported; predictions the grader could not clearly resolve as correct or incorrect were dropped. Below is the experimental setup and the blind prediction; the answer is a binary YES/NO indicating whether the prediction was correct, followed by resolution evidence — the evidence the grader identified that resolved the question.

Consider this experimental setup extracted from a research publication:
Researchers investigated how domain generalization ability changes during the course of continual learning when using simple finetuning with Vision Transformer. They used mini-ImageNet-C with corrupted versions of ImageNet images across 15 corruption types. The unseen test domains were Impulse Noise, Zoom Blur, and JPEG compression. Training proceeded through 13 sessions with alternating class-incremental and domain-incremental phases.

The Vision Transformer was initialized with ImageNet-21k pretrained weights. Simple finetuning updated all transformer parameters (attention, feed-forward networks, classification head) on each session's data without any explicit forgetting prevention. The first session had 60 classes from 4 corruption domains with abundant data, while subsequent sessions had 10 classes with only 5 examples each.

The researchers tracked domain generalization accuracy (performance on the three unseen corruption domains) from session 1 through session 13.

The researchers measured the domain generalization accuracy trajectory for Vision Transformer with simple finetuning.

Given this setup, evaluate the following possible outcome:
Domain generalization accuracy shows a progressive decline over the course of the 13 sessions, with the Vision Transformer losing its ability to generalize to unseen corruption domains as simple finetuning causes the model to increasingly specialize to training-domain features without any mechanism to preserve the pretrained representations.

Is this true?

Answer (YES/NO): NO